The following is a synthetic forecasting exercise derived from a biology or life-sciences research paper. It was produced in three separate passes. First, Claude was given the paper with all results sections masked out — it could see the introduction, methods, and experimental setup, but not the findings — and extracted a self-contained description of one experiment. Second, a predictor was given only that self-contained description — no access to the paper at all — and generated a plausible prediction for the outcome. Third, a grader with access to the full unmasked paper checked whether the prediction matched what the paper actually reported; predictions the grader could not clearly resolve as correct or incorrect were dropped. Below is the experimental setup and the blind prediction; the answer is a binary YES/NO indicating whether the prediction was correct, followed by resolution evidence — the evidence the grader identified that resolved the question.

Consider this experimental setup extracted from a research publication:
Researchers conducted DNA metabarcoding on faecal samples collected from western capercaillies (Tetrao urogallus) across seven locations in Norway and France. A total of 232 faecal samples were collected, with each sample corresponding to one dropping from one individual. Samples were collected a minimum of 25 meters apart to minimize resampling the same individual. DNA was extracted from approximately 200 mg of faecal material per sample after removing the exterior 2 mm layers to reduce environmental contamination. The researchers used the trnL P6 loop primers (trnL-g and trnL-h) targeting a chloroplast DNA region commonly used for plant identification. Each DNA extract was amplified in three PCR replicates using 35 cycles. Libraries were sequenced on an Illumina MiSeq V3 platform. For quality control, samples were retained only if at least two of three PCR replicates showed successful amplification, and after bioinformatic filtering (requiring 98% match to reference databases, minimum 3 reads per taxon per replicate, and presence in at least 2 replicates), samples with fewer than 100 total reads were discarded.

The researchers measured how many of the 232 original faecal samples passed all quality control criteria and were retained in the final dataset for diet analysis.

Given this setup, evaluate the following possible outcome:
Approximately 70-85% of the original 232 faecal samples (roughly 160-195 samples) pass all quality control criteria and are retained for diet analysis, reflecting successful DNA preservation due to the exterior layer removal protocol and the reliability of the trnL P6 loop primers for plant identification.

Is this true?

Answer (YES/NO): YES